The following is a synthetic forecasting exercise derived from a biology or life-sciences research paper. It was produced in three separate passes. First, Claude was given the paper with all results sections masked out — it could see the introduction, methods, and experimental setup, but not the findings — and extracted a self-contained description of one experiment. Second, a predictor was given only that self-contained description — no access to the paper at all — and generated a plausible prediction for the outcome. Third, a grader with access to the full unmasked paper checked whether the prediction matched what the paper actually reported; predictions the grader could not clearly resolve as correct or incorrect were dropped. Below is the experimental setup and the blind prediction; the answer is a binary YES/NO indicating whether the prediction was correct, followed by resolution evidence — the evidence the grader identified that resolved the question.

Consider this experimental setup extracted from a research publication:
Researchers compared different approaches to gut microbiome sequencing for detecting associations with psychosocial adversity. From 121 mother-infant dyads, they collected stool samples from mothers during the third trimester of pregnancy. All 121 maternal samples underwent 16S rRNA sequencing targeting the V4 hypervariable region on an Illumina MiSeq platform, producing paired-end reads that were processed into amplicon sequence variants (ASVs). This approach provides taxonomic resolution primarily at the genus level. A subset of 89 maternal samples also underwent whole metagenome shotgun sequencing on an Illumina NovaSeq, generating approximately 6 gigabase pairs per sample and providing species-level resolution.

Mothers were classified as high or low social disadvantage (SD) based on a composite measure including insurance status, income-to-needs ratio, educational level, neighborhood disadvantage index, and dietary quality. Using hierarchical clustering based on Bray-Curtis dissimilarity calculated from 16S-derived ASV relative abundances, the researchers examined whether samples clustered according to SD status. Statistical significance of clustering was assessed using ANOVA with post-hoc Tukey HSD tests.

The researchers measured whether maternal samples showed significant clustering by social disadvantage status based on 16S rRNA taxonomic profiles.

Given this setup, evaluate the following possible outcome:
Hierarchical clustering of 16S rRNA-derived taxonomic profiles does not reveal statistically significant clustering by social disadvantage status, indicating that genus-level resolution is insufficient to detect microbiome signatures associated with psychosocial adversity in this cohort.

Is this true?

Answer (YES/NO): NO